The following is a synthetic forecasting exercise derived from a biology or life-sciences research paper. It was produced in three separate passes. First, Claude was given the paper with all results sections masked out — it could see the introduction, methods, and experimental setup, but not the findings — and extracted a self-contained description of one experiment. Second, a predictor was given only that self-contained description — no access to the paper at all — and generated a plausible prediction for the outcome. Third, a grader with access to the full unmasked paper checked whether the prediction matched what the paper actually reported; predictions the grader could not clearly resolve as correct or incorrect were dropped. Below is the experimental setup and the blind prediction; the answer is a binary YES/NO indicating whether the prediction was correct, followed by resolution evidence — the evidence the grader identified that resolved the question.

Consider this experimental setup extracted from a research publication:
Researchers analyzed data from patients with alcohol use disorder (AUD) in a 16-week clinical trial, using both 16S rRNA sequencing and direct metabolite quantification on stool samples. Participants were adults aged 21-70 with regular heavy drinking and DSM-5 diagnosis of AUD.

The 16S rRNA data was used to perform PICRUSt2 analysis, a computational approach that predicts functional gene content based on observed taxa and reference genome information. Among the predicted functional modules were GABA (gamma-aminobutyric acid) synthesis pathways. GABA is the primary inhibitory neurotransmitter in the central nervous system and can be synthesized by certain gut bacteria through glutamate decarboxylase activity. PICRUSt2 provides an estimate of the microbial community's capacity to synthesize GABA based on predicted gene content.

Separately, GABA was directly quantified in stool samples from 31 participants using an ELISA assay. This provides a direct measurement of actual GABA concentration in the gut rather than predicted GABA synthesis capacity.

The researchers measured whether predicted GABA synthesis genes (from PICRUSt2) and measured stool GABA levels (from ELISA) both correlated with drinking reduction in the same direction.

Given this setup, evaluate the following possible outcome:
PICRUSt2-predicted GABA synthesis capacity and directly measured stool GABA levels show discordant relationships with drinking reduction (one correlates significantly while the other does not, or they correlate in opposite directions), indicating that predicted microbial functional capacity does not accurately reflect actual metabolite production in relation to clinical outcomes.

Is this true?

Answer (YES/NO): NO